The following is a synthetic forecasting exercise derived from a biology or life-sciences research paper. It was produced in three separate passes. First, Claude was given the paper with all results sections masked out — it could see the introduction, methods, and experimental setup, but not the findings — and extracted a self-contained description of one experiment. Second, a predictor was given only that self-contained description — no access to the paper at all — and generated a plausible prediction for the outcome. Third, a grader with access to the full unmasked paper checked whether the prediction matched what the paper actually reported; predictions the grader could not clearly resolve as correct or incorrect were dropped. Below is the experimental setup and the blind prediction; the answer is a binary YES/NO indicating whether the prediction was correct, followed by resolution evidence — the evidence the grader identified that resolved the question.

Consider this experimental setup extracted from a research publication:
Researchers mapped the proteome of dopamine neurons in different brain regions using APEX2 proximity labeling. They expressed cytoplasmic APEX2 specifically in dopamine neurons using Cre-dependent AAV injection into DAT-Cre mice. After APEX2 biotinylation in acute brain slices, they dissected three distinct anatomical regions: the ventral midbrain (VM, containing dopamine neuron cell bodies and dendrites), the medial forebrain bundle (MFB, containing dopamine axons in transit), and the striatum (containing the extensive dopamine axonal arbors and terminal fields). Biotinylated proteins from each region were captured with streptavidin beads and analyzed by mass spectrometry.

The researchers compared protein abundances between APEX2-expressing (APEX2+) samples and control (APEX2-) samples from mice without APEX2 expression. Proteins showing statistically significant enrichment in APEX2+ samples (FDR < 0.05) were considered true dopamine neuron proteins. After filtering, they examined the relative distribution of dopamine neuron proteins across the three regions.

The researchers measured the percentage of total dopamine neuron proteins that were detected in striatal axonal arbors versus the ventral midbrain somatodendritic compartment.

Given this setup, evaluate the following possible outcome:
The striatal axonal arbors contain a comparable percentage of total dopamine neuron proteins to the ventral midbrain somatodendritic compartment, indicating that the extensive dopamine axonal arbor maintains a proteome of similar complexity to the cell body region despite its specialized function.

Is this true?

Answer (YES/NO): NO